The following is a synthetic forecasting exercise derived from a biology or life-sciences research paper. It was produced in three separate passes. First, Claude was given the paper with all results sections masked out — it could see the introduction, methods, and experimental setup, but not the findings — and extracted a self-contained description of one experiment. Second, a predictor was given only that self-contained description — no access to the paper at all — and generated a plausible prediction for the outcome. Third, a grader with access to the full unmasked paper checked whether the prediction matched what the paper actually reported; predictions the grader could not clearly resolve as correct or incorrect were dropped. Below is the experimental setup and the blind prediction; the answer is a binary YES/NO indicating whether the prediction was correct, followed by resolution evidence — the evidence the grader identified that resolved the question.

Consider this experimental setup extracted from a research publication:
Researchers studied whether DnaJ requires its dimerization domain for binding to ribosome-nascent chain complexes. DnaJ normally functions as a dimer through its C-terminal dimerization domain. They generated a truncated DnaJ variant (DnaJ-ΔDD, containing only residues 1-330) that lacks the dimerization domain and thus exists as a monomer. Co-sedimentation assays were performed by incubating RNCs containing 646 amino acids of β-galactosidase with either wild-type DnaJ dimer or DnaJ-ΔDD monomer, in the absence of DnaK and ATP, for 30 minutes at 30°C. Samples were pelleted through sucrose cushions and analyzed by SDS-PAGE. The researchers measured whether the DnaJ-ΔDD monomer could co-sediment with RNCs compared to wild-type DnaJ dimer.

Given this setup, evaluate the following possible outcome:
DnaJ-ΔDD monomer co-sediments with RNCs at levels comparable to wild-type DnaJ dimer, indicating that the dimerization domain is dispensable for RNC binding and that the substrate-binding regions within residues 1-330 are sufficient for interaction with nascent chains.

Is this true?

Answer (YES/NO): NO